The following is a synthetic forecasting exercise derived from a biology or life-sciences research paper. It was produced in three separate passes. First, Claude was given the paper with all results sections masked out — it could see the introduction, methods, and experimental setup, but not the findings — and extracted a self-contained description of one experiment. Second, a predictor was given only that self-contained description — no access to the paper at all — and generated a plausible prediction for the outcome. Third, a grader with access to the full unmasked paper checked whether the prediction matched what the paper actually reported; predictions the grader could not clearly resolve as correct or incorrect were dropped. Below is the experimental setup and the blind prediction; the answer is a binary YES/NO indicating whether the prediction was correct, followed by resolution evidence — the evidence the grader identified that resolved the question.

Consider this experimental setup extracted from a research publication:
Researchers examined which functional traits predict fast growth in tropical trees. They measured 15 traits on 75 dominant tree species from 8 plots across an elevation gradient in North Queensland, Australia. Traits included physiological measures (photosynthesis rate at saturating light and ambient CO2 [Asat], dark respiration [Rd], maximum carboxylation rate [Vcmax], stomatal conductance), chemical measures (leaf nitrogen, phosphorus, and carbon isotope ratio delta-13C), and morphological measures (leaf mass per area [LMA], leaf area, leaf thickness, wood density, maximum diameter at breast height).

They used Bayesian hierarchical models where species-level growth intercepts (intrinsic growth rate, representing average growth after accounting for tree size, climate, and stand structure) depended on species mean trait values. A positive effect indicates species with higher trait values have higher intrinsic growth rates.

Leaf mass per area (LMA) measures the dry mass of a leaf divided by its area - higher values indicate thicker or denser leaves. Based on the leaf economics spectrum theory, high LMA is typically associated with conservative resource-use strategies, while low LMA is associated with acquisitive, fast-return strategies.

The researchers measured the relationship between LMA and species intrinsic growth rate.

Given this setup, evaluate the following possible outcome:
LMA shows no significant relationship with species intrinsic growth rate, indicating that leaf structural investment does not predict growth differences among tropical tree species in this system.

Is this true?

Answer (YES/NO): NO